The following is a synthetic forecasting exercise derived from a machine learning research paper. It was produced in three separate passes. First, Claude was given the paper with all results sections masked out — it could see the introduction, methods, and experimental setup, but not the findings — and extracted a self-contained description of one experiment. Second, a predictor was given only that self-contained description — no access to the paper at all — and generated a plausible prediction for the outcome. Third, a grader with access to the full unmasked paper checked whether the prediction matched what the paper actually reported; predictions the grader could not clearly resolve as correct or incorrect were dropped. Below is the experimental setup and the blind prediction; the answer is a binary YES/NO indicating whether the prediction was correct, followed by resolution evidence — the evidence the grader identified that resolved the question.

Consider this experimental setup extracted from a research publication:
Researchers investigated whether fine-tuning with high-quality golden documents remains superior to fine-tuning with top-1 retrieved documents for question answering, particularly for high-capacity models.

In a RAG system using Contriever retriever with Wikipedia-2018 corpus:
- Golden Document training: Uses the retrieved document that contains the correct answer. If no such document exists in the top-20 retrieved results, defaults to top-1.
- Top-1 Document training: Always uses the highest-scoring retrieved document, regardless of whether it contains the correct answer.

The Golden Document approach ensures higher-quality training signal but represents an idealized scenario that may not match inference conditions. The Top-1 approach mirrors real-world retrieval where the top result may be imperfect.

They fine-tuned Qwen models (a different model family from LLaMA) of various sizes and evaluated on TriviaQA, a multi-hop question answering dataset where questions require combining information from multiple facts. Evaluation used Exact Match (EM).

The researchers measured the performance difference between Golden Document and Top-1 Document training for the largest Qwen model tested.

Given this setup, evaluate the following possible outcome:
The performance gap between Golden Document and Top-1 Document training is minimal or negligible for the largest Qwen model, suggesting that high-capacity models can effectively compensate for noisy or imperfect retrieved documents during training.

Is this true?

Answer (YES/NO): YES